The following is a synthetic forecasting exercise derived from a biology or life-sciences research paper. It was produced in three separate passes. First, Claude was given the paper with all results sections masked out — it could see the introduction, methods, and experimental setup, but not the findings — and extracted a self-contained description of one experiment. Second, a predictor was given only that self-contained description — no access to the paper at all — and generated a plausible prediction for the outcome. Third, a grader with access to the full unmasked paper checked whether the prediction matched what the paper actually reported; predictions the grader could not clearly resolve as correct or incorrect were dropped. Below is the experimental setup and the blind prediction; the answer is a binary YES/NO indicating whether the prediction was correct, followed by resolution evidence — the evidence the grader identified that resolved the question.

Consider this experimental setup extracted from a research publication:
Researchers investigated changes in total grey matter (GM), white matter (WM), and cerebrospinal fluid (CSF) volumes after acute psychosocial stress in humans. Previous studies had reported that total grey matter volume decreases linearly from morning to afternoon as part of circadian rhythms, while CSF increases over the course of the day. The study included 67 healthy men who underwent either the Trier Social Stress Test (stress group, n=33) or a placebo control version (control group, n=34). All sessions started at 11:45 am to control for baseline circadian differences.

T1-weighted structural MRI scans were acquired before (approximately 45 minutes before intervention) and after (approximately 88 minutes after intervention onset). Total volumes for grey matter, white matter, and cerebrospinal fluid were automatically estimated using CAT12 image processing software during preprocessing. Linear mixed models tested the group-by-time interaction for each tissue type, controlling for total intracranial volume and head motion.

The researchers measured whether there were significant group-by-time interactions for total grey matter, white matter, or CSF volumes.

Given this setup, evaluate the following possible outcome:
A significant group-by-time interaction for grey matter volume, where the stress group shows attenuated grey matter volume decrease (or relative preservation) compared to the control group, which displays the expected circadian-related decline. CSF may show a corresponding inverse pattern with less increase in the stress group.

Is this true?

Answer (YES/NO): YES